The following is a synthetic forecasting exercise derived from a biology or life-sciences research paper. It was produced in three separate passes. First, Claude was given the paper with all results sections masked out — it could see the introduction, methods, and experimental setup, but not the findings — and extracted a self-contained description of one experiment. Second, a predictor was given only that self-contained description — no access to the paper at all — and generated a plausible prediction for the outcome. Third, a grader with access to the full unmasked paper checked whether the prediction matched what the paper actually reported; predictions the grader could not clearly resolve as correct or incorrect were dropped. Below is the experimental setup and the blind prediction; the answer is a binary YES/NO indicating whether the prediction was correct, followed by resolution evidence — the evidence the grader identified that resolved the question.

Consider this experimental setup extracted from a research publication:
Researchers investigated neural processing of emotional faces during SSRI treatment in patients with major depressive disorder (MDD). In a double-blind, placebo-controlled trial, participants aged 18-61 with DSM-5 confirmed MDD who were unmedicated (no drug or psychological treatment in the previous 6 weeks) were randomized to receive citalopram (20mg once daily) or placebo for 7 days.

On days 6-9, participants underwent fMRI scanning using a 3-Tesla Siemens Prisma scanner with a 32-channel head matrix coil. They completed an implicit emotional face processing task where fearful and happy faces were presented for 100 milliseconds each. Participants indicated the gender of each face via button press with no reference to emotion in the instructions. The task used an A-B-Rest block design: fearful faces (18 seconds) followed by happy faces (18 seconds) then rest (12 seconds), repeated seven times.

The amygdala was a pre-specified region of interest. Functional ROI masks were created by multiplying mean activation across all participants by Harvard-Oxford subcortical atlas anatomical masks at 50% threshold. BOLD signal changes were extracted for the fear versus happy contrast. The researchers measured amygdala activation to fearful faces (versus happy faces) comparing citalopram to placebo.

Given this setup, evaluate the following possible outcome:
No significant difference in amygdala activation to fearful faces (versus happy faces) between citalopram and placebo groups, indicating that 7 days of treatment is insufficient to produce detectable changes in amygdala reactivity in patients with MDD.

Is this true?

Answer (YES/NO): NO